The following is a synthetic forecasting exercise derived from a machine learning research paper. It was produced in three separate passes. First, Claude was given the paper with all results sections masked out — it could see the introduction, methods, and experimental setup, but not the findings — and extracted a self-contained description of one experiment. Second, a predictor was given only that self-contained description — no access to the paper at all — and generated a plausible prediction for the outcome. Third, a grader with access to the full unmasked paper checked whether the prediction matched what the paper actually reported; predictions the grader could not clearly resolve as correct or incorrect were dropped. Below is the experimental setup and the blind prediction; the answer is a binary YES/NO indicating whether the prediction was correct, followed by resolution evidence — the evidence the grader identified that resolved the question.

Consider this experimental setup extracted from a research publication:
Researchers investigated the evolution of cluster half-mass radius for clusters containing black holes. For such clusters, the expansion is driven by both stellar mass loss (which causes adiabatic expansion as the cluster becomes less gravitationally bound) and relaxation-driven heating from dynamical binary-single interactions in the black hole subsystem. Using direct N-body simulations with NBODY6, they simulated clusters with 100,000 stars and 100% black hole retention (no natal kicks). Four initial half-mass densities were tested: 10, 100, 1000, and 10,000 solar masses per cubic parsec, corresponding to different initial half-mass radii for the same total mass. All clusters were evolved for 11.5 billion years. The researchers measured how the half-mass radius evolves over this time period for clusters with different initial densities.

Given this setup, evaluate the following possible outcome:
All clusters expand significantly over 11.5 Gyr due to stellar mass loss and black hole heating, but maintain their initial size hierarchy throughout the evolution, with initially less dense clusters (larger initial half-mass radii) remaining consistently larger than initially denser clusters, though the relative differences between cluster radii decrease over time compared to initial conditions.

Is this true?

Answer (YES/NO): NO